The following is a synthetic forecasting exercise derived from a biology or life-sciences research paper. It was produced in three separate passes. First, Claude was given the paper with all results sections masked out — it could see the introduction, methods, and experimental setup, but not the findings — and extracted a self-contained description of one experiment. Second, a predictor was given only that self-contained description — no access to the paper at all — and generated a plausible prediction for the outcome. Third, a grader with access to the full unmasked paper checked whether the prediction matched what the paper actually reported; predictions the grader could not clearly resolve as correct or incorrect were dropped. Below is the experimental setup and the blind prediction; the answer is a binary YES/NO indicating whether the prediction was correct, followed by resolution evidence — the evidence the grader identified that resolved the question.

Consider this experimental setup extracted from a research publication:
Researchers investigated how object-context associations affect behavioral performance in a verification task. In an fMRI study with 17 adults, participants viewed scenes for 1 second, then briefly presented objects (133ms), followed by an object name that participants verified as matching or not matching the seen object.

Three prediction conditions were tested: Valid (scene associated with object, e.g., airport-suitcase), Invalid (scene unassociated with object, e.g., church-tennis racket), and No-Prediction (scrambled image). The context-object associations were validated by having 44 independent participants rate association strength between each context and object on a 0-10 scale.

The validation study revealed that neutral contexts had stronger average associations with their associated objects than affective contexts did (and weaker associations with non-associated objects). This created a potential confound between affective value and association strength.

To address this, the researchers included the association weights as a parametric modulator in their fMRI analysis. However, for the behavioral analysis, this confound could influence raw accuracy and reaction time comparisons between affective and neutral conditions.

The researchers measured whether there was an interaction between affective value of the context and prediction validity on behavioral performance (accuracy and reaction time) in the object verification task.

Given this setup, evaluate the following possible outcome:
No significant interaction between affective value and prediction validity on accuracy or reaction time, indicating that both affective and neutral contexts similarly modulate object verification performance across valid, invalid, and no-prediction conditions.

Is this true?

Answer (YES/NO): YES